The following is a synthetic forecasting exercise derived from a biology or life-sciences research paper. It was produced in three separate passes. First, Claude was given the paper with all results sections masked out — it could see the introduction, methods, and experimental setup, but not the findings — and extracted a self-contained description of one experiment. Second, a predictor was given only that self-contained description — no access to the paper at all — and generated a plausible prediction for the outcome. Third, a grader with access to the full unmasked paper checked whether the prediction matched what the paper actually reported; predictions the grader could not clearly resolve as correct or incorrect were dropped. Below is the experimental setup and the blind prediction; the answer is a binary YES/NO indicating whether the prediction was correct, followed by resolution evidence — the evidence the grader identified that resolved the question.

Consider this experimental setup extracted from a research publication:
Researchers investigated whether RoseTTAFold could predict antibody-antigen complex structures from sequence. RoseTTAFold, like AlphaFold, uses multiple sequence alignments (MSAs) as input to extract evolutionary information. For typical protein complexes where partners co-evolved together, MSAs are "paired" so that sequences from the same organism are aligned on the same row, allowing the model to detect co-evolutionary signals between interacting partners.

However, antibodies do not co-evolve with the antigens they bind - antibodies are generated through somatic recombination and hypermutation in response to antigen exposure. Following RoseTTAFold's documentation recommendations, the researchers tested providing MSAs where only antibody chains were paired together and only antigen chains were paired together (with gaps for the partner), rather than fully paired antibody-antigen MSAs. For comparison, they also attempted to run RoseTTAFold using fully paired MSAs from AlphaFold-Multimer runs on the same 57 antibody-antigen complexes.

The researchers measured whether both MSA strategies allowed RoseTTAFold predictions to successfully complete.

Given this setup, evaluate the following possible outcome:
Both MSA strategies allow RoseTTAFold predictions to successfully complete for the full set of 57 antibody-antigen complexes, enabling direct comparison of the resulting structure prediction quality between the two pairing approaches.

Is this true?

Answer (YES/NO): NO